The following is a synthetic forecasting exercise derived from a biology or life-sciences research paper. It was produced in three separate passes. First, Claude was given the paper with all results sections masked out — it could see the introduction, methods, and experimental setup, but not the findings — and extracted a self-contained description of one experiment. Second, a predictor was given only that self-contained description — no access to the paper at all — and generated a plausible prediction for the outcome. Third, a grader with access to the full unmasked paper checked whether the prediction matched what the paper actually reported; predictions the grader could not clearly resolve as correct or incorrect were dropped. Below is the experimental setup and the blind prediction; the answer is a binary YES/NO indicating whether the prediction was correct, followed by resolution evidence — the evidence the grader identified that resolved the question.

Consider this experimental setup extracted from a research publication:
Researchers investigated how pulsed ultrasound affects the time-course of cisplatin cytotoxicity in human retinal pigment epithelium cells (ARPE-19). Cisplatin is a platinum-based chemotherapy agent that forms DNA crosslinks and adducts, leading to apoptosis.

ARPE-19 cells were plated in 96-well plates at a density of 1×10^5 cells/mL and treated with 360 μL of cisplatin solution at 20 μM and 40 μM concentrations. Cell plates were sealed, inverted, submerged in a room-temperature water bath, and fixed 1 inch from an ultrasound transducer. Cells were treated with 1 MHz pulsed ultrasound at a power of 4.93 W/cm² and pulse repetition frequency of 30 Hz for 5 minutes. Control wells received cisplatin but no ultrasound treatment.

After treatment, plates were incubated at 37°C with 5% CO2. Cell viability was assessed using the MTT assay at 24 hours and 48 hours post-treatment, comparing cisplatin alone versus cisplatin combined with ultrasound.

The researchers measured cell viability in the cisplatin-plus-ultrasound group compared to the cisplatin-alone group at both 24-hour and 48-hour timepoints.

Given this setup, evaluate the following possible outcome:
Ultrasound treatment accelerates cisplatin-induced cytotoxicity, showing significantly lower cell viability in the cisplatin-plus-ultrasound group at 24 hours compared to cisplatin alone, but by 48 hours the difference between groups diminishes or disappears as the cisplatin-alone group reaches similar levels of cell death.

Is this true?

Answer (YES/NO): NO